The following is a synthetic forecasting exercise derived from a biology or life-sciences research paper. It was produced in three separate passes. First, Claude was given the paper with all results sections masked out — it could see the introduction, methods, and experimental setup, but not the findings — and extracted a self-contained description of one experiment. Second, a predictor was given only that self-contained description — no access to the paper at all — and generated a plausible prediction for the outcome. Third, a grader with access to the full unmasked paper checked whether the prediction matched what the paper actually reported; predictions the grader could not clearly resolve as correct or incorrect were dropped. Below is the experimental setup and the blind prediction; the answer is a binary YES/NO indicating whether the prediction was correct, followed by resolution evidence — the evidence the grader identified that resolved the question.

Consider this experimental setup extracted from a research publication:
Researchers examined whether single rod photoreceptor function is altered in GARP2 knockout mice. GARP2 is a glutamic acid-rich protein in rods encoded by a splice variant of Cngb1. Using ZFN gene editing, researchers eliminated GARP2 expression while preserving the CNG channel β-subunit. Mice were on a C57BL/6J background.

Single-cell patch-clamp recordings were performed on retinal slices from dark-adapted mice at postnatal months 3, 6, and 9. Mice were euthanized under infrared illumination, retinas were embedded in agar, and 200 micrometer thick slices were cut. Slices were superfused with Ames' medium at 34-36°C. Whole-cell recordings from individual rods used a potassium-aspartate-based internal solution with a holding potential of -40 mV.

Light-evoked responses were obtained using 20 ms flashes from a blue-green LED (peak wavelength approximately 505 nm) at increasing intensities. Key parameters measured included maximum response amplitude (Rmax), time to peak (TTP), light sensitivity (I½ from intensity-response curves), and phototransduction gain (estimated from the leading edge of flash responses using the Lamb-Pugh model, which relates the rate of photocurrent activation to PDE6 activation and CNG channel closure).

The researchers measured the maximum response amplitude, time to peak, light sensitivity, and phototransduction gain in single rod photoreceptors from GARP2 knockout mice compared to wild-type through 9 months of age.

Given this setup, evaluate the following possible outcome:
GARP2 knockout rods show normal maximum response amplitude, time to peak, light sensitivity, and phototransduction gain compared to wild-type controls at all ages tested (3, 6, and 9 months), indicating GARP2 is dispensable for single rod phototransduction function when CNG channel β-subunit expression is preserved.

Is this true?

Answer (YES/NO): YES